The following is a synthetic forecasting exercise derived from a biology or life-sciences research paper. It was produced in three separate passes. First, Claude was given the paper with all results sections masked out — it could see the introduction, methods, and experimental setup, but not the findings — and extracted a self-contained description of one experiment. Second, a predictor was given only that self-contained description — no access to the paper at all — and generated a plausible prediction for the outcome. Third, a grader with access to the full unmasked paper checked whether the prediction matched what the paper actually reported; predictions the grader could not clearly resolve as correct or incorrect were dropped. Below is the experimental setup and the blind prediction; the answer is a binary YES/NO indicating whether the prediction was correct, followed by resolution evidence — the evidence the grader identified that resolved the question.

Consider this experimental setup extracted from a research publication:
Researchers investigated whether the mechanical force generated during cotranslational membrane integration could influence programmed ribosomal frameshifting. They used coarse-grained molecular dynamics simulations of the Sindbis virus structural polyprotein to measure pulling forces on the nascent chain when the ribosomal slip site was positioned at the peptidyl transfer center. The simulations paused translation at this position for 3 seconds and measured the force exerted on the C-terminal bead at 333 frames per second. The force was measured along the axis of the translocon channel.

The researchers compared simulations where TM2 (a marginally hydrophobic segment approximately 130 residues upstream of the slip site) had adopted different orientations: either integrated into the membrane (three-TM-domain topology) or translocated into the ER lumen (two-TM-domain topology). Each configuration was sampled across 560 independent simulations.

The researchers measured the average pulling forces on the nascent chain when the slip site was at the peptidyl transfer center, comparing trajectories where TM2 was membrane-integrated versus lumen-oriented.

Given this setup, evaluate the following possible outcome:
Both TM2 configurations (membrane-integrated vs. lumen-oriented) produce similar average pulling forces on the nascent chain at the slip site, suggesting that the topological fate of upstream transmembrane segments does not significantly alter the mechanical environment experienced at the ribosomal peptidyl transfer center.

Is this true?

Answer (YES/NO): NO